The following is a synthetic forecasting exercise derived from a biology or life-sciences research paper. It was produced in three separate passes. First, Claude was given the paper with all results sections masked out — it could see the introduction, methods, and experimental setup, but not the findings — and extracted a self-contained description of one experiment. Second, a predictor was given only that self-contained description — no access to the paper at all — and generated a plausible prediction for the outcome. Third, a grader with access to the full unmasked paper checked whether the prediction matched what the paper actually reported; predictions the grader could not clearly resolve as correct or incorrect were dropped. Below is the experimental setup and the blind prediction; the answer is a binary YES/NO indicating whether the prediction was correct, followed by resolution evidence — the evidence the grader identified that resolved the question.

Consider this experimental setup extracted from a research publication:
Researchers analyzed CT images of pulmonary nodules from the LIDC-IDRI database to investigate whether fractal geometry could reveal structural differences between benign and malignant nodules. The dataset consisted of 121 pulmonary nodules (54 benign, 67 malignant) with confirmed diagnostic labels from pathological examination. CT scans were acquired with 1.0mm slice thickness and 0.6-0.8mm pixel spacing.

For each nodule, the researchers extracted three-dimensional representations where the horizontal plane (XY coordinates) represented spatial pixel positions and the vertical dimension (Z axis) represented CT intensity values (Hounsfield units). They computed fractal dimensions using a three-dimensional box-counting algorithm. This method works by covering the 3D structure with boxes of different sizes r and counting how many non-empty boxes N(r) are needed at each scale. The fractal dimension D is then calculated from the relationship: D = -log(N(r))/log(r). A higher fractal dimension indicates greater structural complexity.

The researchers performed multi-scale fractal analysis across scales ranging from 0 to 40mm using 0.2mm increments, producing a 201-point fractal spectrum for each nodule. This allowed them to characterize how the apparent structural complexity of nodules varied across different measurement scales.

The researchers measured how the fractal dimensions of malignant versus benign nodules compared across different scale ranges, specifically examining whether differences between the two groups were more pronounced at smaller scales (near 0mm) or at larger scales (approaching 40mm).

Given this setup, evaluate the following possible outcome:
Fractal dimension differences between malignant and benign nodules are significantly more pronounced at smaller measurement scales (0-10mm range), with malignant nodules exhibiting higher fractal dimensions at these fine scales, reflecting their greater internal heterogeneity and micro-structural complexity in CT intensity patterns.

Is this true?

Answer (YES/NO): NO